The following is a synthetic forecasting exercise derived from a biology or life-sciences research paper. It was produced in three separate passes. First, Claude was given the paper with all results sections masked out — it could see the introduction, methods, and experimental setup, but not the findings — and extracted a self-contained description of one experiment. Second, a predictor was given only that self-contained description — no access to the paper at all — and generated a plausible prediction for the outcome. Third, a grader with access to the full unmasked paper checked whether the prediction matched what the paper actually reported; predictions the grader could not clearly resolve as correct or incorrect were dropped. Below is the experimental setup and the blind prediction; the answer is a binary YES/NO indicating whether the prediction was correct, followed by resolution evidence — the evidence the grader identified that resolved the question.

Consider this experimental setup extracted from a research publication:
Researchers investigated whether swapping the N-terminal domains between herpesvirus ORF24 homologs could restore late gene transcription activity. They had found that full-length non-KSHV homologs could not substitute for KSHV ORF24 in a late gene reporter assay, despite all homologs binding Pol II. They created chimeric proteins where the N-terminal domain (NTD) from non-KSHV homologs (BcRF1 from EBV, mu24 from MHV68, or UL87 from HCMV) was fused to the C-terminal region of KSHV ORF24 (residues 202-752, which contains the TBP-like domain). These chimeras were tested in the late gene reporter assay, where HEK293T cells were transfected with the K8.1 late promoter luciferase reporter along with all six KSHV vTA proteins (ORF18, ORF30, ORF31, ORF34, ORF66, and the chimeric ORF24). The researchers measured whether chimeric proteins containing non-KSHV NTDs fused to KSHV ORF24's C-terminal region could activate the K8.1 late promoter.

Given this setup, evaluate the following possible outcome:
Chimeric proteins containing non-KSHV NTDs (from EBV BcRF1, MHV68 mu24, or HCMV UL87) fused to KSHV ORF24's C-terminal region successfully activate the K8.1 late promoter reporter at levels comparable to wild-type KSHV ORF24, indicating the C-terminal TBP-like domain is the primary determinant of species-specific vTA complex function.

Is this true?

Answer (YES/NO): NO